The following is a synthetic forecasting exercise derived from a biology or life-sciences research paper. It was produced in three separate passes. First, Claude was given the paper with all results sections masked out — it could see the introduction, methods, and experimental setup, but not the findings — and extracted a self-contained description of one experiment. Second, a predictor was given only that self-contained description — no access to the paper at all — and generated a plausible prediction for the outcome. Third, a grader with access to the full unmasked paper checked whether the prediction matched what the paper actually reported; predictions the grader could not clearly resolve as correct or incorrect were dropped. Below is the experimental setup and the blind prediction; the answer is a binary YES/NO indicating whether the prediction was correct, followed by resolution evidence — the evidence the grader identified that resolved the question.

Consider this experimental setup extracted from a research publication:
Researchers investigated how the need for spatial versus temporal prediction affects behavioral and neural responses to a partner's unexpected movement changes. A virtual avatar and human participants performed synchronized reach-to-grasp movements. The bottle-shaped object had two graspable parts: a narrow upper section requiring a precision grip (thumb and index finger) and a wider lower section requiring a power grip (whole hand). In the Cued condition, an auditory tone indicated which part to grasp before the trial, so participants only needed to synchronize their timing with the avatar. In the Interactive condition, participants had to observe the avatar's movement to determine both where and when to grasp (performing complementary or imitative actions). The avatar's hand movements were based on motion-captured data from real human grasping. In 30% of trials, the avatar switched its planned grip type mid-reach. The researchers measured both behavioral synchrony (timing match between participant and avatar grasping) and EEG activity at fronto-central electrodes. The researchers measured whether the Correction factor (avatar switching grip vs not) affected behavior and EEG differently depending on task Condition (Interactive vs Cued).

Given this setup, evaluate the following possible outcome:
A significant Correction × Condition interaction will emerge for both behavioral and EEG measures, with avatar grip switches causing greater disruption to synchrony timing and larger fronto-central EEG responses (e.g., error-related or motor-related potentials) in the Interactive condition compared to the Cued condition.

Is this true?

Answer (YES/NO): YES